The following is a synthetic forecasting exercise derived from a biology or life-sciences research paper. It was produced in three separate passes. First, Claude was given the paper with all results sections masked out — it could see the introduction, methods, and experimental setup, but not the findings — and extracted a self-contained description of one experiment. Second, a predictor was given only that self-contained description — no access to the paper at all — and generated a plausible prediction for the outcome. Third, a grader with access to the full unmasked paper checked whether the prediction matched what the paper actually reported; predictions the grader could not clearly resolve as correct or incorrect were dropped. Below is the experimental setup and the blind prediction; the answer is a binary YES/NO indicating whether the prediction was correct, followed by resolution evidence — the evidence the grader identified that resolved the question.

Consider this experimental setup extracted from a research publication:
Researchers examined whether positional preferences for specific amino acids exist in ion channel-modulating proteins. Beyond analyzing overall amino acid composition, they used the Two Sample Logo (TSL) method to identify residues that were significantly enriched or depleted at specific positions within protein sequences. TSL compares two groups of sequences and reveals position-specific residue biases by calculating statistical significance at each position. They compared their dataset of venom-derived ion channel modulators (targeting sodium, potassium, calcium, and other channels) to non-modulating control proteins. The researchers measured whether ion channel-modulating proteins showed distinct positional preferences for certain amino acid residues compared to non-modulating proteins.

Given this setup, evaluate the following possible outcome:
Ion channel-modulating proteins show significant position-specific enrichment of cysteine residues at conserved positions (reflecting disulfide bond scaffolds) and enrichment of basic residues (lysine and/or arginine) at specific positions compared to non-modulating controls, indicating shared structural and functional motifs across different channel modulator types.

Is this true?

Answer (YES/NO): YES